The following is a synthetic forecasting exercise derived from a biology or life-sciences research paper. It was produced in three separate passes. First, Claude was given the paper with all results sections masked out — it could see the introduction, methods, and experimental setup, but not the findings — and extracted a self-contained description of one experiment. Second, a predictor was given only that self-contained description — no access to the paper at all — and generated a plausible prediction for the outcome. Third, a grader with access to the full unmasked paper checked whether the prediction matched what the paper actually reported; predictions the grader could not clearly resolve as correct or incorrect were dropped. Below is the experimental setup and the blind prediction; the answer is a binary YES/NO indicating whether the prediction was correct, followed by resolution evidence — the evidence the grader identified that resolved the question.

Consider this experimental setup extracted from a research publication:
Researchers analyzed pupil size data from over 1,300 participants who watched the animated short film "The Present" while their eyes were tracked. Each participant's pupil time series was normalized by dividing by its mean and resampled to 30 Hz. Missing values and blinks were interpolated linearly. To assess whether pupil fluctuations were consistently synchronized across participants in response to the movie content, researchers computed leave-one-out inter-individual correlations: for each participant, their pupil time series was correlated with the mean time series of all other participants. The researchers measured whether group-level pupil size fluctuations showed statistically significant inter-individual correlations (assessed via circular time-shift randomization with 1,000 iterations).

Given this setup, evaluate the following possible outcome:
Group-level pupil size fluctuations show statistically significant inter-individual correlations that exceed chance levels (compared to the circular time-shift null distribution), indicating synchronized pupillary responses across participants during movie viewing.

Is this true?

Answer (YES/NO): YES